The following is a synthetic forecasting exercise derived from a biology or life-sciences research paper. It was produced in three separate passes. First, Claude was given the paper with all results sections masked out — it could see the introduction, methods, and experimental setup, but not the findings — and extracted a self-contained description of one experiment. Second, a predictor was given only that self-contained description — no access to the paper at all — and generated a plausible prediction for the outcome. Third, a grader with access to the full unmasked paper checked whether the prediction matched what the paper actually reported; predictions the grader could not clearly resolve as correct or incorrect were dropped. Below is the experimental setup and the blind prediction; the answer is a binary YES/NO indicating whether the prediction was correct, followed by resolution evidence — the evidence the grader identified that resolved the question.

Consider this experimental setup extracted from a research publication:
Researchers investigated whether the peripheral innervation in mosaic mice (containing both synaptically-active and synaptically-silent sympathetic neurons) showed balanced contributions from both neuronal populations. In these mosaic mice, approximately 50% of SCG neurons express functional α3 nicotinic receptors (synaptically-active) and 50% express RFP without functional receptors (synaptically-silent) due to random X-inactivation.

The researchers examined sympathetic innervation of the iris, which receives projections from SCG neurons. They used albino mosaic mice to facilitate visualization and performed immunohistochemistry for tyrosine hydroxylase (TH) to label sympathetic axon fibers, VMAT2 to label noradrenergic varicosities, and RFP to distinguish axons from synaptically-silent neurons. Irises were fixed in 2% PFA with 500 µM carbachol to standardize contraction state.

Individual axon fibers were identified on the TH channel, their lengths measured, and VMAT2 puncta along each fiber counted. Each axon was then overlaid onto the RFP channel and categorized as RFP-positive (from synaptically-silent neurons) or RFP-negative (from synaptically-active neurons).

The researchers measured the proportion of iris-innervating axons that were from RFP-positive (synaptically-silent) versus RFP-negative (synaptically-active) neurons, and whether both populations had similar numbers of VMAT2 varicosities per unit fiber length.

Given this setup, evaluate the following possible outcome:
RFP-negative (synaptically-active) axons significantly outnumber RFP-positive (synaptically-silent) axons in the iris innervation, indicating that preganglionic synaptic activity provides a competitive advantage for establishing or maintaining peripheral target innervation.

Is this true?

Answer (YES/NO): NO